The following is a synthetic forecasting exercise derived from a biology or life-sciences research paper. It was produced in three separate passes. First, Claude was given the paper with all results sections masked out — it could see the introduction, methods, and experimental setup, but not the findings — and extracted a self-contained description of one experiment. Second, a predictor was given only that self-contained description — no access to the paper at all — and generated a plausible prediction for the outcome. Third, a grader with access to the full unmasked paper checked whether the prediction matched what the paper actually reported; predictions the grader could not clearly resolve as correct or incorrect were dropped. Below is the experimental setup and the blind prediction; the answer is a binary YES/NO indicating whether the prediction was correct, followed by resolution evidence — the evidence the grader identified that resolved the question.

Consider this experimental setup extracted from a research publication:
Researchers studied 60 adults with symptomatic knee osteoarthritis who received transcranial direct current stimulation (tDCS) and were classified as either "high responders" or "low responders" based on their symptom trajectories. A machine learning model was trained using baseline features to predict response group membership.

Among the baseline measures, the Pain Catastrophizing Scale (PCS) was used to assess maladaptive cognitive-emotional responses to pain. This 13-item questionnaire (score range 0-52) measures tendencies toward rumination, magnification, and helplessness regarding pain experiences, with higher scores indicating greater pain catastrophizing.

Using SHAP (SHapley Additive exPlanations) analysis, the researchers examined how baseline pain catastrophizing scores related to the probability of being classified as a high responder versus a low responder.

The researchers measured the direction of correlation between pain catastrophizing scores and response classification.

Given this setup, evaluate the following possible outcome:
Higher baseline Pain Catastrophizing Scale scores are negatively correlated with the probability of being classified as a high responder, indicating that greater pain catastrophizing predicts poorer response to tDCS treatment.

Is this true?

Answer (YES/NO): YES